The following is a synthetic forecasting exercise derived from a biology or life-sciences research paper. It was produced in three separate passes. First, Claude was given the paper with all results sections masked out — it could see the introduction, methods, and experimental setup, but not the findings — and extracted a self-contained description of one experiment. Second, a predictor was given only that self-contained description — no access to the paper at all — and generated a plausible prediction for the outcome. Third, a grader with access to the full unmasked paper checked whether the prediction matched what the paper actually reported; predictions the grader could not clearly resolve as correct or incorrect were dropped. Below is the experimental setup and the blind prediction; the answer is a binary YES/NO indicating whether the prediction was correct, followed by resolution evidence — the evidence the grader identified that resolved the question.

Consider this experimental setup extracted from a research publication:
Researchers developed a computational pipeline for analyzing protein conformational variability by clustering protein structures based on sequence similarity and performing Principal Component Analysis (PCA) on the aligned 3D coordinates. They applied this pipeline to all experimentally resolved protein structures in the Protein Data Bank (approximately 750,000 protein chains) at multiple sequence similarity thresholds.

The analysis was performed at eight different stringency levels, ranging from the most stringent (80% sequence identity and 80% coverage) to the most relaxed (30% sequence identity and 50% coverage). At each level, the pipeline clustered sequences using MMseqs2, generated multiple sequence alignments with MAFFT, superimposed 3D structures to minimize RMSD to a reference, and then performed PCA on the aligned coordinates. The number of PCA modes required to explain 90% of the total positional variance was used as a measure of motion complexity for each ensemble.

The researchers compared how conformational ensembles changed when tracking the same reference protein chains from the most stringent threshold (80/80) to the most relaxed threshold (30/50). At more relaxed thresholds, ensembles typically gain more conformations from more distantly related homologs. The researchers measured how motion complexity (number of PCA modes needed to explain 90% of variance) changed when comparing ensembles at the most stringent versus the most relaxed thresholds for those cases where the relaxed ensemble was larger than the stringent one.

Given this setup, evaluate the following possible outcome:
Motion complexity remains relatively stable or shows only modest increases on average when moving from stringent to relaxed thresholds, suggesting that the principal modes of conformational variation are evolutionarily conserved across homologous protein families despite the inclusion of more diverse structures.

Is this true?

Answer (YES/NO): NO